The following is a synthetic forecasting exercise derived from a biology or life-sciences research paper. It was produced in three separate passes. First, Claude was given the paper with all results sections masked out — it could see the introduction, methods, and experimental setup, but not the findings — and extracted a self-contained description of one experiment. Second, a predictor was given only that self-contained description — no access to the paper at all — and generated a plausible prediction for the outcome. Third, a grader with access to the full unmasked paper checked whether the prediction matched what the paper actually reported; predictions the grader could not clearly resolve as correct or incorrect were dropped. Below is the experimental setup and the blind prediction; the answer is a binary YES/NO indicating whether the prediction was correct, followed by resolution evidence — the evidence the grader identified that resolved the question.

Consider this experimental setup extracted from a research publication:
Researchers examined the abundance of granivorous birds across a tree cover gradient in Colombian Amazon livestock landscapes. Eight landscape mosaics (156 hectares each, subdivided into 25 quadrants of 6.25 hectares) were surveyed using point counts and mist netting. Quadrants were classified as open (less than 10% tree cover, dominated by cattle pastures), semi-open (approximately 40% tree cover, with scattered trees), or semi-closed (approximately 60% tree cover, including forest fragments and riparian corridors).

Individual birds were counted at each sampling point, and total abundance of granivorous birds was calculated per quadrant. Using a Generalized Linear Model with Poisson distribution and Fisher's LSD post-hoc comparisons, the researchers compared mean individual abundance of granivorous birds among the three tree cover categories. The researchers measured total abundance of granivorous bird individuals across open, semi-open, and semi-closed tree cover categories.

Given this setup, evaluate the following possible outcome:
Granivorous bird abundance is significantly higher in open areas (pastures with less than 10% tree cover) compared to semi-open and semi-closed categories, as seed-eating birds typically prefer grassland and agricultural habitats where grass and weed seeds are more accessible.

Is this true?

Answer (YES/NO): NO